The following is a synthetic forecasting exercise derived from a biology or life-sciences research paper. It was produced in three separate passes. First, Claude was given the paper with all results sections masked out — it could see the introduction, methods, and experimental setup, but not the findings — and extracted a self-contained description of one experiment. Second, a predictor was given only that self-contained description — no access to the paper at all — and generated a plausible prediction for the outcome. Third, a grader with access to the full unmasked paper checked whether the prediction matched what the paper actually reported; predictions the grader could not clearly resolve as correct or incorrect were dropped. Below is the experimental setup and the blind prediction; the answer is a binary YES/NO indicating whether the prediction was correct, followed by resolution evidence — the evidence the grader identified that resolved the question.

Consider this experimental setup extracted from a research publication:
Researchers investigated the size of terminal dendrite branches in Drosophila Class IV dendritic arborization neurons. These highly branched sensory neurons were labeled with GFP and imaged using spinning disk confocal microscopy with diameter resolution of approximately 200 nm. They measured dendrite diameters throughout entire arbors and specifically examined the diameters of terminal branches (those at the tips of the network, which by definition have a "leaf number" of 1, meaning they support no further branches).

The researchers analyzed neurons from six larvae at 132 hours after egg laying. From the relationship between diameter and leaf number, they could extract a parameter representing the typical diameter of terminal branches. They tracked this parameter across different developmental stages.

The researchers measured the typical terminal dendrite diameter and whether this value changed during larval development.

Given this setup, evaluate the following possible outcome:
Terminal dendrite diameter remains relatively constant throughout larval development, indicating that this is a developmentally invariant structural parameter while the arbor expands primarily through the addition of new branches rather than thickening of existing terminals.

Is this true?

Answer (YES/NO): YES